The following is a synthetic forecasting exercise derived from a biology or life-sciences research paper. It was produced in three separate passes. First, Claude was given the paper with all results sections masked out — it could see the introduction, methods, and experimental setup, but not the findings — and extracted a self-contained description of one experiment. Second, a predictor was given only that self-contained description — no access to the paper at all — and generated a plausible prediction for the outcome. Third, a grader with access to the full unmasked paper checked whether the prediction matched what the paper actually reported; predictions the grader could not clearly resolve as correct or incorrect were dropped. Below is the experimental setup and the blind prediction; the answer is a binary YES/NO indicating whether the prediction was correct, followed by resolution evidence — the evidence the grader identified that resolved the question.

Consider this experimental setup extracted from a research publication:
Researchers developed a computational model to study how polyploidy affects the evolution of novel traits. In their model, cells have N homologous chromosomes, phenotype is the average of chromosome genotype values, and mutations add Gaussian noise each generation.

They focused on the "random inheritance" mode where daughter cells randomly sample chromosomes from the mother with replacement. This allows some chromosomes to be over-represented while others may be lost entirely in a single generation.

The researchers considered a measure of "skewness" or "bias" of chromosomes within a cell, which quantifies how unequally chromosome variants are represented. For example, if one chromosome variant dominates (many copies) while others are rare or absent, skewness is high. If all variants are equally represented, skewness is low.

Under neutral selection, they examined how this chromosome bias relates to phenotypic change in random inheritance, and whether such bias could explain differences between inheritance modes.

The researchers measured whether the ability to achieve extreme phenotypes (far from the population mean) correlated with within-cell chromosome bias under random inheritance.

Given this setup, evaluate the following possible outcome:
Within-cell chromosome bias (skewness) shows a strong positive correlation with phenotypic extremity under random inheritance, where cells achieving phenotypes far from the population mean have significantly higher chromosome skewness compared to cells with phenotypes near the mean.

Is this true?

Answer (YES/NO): NO